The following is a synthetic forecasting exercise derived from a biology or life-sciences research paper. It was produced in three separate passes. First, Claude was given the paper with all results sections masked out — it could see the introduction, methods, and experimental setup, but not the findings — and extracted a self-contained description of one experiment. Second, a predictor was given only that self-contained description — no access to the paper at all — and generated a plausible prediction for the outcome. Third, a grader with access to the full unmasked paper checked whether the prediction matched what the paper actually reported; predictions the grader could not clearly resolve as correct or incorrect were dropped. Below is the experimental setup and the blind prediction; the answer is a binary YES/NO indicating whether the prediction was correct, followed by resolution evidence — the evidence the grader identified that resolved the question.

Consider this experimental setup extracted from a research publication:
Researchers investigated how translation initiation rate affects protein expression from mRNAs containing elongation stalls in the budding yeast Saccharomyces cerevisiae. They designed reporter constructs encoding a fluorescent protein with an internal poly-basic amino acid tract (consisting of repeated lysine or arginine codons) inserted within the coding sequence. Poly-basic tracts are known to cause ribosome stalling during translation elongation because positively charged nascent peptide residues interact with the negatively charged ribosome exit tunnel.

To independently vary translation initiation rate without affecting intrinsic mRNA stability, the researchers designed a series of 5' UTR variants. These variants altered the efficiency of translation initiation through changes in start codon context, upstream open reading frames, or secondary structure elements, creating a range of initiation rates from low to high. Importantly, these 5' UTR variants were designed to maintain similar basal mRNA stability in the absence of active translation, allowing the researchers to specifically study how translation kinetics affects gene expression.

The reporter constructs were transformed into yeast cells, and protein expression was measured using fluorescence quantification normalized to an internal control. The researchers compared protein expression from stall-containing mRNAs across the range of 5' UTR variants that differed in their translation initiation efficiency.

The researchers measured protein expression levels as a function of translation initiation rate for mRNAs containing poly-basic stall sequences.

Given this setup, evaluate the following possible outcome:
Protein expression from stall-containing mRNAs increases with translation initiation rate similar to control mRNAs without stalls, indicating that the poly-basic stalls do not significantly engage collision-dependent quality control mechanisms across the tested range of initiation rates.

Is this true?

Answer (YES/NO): NO